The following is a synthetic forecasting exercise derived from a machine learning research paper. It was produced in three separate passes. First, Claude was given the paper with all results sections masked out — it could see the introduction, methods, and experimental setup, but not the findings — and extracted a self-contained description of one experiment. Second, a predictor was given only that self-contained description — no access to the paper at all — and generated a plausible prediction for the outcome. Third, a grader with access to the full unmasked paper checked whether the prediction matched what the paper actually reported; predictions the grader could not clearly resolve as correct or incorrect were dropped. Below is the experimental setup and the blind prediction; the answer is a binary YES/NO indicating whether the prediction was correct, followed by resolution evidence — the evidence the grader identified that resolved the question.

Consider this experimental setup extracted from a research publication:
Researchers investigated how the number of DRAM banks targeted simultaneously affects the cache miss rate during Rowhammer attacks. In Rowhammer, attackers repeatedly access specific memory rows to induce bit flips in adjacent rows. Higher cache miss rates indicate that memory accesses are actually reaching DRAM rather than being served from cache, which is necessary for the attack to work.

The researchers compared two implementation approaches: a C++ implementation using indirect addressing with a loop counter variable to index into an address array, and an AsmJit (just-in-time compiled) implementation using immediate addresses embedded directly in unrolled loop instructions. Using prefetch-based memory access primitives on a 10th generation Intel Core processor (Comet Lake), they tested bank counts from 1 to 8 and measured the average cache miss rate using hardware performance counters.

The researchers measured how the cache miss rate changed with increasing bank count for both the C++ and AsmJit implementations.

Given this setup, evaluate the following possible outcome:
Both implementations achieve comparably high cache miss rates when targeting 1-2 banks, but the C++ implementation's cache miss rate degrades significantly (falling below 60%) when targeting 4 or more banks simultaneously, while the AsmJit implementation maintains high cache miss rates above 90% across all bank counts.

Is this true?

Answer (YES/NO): NO